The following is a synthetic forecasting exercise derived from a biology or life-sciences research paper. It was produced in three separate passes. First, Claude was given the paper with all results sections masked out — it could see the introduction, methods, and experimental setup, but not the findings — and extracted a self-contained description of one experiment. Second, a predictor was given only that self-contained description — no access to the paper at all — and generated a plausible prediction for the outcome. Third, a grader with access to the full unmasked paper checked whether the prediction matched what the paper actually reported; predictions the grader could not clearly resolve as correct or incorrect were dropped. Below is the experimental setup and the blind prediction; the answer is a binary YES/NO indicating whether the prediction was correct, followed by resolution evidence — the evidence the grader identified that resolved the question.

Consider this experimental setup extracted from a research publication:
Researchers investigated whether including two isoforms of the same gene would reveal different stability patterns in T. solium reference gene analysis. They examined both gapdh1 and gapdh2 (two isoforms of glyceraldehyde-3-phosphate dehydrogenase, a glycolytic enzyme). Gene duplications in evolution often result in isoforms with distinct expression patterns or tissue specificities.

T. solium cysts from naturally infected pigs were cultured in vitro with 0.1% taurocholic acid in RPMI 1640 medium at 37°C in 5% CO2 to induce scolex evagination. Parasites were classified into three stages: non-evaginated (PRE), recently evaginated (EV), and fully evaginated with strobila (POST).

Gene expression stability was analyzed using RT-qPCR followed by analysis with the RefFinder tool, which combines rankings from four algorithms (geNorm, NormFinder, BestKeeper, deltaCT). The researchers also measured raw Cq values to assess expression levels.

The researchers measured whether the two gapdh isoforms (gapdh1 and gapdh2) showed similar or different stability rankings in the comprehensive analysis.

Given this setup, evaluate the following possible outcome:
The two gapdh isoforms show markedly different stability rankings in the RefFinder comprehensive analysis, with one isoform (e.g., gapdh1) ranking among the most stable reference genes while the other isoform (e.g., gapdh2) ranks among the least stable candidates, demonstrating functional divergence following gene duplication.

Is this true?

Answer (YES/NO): YES